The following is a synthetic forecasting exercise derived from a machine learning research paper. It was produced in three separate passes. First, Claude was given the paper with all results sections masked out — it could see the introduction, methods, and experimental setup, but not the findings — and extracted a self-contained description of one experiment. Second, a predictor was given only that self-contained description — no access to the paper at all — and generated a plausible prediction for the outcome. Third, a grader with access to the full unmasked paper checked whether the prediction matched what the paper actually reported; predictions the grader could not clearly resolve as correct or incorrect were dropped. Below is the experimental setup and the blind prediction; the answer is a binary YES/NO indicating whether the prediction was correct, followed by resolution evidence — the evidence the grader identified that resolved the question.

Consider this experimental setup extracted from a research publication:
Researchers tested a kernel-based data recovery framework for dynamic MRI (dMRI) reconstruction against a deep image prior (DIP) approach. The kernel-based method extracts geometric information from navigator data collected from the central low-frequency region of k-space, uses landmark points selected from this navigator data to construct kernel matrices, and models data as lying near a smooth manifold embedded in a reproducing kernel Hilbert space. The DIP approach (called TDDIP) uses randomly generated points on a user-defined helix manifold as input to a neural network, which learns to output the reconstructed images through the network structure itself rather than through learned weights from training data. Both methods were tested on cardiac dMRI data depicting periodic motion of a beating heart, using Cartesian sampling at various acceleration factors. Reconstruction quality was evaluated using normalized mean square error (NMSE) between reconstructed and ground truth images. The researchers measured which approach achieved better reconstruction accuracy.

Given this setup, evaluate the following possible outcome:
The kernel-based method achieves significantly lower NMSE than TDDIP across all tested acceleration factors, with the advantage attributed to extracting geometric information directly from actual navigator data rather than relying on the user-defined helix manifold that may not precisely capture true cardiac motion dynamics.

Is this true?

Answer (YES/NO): NO